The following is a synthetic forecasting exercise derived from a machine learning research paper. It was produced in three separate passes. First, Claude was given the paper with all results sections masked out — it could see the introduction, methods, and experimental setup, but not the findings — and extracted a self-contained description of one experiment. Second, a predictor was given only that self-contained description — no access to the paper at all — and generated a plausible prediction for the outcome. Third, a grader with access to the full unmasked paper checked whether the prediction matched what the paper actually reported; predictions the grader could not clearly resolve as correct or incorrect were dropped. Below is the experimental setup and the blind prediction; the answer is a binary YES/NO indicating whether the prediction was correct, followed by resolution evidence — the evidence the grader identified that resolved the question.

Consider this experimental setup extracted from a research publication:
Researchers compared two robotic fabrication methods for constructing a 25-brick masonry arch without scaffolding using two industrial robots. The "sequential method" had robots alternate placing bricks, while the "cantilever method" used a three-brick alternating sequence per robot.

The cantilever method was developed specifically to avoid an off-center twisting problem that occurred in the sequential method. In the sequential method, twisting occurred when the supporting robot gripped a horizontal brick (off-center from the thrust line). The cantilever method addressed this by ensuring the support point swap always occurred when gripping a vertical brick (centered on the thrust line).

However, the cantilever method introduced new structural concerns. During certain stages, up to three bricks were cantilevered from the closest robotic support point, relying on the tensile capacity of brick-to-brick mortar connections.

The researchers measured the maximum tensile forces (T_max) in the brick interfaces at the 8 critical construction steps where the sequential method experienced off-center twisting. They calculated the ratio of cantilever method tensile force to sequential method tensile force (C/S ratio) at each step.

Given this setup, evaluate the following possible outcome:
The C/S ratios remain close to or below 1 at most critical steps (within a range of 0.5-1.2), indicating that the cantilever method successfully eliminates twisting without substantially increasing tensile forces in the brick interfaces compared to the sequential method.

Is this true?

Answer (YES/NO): NO